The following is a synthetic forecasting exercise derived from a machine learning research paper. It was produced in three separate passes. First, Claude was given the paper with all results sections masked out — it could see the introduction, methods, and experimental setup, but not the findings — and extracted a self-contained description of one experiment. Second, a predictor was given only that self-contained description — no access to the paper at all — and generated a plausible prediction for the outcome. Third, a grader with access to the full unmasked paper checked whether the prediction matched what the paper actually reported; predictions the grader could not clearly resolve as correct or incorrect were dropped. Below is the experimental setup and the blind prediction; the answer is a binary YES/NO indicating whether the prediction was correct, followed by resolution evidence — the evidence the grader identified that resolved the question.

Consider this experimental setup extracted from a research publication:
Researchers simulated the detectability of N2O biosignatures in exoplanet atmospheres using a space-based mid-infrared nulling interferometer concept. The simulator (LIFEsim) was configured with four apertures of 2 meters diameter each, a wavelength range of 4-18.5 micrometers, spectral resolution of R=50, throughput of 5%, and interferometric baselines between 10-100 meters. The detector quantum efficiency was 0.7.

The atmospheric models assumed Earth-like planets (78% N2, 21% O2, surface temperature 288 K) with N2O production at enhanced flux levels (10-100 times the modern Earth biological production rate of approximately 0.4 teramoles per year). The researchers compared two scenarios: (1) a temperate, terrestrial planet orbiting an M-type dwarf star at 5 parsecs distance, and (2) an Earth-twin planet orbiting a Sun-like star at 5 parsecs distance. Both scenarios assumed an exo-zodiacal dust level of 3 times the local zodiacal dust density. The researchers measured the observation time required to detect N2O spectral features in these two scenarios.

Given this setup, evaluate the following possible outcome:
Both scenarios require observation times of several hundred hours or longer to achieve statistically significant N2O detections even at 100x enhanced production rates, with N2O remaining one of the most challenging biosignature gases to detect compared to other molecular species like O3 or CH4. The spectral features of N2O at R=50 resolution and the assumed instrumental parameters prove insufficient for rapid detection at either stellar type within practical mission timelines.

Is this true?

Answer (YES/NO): NO